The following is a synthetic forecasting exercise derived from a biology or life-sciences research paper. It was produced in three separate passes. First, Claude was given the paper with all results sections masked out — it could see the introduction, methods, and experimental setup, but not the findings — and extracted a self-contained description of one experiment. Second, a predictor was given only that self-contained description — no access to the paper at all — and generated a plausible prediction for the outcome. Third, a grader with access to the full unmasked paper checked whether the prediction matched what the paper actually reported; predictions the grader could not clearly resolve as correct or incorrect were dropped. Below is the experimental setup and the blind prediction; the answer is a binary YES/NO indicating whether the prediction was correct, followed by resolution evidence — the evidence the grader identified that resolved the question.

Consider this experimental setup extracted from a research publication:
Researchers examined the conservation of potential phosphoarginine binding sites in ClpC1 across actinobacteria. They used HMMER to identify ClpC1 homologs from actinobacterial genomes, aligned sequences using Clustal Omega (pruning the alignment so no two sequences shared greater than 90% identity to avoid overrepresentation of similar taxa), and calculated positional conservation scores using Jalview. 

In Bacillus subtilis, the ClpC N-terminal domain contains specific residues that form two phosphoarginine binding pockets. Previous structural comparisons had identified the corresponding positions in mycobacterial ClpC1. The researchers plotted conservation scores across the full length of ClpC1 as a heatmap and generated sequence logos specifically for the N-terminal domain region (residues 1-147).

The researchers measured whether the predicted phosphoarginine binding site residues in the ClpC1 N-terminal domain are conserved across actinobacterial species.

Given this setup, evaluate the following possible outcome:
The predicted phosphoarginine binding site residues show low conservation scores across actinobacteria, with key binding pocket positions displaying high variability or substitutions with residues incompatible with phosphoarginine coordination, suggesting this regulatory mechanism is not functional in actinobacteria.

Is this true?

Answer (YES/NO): NO